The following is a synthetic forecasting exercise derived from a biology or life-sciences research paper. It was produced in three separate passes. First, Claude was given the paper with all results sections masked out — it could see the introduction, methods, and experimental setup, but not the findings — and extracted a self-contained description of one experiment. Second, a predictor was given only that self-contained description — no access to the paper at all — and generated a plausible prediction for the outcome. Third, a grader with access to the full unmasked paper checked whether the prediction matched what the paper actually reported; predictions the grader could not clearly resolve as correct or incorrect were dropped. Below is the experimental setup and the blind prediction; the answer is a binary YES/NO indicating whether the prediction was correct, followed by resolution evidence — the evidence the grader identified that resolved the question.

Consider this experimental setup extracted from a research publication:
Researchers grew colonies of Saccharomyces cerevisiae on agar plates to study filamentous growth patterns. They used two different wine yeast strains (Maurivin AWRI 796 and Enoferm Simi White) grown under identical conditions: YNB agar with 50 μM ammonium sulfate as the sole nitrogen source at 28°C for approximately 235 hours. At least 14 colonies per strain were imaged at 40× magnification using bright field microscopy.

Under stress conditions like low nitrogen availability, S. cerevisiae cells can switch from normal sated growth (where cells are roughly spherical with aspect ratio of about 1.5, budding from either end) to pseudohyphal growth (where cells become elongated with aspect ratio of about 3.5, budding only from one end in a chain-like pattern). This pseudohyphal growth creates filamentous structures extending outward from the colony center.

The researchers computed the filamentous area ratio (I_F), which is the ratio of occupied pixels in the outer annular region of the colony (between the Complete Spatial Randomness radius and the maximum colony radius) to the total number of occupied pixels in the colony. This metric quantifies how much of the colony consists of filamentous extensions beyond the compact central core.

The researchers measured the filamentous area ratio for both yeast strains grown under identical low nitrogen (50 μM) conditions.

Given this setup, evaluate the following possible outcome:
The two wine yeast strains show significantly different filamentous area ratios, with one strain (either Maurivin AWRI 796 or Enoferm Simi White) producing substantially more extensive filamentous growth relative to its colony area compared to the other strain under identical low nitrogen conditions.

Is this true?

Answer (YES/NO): NO